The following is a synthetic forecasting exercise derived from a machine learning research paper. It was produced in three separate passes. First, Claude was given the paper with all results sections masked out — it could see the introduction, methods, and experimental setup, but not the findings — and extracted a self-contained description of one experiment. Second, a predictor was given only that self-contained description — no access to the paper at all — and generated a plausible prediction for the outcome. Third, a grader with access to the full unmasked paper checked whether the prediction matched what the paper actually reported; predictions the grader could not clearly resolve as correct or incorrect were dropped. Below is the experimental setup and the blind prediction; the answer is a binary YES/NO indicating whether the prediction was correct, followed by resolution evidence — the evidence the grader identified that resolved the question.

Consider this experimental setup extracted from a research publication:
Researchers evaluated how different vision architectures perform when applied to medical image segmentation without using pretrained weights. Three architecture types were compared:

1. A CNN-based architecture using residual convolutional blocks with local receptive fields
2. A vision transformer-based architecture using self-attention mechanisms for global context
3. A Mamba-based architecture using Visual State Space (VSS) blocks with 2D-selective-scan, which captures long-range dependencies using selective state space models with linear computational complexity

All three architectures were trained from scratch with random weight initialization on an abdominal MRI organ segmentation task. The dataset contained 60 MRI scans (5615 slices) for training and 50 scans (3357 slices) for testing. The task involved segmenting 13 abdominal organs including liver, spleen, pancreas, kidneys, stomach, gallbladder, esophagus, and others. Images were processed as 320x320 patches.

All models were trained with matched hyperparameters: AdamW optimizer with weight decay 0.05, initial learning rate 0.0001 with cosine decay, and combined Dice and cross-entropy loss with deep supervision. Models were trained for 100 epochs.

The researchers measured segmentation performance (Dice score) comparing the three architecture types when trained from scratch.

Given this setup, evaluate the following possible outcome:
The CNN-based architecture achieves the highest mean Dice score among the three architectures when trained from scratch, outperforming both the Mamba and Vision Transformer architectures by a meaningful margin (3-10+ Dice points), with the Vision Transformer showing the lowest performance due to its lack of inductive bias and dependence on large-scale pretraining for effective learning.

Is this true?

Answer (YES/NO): NO